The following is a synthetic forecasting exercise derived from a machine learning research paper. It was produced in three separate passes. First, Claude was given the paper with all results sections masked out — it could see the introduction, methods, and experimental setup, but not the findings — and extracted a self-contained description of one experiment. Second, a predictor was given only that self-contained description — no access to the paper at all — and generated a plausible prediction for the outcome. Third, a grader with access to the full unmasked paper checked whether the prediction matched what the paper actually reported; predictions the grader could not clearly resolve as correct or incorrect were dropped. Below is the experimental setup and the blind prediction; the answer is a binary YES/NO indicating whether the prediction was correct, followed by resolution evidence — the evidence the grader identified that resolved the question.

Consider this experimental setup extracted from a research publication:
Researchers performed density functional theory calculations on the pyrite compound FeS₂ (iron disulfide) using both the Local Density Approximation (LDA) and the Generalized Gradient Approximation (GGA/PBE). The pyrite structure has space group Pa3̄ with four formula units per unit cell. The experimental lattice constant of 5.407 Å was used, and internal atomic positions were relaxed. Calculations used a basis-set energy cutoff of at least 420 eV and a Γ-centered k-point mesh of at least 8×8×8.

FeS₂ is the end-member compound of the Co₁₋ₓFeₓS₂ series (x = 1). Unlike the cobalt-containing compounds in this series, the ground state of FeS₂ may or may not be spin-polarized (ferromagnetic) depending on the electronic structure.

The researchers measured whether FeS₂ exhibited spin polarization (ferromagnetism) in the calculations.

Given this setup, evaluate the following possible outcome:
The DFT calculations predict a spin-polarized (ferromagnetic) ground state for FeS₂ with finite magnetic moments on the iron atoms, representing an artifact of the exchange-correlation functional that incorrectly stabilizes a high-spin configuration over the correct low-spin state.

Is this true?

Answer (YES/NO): NO